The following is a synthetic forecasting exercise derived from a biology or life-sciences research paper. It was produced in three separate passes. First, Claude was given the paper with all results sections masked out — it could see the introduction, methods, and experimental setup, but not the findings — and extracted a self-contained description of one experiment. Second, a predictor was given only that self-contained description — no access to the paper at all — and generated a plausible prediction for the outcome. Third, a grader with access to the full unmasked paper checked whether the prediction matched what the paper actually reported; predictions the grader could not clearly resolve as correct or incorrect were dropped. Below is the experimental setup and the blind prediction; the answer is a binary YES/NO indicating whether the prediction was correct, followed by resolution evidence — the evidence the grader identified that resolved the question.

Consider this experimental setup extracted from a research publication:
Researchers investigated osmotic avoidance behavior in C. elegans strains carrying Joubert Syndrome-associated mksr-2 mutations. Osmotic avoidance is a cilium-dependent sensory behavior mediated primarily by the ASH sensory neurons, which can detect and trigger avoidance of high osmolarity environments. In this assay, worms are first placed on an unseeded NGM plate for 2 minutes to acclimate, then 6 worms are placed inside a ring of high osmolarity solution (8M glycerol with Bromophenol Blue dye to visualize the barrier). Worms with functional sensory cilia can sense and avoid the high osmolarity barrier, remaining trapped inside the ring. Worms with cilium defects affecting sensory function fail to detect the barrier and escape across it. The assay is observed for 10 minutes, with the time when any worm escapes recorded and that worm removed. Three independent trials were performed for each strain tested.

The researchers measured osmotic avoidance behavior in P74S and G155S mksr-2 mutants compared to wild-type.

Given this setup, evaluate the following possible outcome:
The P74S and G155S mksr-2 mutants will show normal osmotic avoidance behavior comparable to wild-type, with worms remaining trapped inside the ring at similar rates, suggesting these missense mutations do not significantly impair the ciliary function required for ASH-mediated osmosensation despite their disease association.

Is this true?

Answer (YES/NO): NO